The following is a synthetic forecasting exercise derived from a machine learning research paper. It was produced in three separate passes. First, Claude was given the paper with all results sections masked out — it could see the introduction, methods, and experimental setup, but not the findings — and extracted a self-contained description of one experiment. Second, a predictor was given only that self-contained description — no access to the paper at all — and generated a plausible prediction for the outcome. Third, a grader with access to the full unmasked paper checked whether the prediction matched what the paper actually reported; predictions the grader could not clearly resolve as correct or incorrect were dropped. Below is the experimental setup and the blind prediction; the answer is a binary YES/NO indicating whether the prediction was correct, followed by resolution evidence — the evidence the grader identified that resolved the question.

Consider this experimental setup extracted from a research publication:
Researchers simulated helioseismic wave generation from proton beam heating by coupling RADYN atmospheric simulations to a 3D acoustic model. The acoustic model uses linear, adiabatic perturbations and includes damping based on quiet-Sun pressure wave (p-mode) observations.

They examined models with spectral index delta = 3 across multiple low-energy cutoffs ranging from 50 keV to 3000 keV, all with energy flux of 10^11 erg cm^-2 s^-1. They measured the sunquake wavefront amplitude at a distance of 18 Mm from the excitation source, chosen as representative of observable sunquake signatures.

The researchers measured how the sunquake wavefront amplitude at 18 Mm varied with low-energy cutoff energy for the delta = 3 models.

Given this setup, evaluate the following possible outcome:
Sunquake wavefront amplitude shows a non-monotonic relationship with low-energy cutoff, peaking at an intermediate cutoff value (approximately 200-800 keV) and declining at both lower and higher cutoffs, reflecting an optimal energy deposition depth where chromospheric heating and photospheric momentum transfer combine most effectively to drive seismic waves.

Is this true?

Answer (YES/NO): NO